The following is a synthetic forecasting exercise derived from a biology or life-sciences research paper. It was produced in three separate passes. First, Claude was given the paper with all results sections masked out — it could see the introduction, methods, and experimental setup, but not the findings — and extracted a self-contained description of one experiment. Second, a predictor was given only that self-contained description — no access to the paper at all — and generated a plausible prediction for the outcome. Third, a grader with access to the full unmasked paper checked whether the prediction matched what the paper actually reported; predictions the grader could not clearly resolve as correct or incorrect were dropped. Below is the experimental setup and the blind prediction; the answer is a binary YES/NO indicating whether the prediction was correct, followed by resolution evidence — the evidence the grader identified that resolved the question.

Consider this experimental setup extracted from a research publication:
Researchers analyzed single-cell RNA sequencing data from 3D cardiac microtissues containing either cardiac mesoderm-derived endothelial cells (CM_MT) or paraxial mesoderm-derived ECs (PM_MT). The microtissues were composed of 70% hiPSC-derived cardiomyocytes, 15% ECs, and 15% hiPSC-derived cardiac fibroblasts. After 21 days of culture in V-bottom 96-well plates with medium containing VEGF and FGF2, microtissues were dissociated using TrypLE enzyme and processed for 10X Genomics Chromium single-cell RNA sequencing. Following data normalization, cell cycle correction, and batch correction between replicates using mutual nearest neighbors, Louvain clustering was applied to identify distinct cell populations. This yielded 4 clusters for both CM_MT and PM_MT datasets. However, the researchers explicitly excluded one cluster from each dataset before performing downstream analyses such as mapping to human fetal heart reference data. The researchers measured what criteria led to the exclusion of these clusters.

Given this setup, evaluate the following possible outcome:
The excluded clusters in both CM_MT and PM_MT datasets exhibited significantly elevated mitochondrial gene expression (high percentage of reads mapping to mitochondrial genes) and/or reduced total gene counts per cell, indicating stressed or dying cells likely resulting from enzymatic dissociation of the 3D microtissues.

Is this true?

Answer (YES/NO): NO